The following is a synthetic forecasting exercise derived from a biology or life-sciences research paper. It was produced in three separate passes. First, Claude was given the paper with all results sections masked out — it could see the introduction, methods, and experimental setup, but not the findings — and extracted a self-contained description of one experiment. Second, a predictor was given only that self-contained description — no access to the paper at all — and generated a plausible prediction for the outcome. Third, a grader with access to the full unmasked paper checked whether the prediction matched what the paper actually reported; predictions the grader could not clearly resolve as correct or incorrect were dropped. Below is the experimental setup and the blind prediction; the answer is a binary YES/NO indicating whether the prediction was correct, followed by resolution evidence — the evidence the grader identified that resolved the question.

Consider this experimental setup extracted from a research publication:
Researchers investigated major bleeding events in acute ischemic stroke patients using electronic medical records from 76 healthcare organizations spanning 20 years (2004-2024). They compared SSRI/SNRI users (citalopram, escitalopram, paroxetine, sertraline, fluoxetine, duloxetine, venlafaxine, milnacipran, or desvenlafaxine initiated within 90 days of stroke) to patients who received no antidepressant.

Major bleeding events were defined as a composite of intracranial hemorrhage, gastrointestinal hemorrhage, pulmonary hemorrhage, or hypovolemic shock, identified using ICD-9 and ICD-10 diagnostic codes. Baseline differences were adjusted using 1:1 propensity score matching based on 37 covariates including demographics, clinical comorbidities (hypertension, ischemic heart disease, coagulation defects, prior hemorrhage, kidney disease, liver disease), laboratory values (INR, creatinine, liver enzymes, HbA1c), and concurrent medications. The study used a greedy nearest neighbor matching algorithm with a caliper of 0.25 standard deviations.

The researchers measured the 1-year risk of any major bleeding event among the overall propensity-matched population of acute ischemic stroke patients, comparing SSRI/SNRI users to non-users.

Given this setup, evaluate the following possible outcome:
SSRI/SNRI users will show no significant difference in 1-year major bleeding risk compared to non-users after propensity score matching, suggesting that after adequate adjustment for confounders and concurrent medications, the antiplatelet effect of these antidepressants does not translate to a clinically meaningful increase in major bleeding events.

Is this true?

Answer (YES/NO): YES